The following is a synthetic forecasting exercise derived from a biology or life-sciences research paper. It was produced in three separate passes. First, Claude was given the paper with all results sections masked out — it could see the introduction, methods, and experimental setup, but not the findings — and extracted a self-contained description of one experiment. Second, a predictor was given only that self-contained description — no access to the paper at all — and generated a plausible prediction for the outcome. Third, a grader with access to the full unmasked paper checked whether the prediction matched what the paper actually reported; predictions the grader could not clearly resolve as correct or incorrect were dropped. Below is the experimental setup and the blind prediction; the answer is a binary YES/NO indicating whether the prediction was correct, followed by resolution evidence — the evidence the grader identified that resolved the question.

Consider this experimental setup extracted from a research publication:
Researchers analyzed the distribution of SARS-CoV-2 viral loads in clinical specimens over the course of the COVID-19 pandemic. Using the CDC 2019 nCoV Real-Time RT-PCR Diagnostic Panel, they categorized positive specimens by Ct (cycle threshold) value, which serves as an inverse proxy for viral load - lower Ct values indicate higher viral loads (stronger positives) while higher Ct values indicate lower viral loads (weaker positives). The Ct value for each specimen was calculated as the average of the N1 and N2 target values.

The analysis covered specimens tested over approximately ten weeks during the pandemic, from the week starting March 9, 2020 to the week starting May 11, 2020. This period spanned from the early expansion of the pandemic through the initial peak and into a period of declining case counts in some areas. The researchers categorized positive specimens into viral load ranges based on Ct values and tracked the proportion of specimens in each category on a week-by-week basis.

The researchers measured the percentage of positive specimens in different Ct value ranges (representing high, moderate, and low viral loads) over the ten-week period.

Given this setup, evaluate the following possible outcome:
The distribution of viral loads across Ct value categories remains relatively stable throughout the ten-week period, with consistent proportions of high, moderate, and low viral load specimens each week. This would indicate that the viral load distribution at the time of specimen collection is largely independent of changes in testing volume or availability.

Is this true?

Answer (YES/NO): YES